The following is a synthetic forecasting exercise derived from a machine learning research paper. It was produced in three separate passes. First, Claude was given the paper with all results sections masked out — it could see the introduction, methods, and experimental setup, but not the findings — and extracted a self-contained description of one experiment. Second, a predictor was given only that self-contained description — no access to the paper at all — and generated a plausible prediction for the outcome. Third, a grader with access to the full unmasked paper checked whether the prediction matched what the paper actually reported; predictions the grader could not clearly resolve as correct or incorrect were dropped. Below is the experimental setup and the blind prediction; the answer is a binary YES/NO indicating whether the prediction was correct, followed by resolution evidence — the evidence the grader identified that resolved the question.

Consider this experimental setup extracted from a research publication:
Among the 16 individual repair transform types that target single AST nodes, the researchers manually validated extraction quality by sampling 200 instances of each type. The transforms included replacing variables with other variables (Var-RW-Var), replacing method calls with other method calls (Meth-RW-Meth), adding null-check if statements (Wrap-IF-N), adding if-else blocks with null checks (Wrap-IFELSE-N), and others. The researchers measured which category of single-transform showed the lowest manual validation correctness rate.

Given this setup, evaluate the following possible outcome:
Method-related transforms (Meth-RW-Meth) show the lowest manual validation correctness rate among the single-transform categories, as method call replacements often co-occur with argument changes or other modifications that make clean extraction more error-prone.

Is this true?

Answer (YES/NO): NO